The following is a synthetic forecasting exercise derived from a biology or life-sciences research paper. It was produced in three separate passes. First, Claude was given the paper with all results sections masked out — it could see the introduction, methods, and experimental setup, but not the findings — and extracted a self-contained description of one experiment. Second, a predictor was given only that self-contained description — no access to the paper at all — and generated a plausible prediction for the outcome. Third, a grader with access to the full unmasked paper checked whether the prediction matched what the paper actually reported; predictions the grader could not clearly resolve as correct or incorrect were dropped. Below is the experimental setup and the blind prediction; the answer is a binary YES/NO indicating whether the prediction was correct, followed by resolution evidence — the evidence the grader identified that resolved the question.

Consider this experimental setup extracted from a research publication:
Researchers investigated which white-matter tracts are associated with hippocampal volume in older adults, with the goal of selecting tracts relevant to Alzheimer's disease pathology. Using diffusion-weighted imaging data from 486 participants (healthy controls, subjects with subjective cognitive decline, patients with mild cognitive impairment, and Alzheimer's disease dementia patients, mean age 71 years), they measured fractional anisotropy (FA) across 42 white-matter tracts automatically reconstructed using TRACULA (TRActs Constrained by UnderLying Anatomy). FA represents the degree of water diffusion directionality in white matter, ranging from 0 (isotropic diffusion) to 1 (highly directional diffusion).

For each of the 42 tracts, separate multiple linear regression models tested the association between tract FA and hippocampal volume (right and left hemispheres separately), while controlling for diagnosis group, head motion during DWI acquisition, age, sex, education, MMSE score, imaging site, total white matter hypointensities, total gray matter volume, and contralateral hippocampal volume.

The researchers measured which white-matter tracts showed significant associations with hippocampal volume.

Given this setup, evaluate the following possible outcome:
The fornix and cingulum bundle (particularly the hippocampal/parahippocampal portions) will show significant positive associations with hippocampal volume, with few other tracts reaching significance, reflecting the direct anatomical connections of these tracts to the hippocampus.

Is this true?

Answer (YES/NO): YES